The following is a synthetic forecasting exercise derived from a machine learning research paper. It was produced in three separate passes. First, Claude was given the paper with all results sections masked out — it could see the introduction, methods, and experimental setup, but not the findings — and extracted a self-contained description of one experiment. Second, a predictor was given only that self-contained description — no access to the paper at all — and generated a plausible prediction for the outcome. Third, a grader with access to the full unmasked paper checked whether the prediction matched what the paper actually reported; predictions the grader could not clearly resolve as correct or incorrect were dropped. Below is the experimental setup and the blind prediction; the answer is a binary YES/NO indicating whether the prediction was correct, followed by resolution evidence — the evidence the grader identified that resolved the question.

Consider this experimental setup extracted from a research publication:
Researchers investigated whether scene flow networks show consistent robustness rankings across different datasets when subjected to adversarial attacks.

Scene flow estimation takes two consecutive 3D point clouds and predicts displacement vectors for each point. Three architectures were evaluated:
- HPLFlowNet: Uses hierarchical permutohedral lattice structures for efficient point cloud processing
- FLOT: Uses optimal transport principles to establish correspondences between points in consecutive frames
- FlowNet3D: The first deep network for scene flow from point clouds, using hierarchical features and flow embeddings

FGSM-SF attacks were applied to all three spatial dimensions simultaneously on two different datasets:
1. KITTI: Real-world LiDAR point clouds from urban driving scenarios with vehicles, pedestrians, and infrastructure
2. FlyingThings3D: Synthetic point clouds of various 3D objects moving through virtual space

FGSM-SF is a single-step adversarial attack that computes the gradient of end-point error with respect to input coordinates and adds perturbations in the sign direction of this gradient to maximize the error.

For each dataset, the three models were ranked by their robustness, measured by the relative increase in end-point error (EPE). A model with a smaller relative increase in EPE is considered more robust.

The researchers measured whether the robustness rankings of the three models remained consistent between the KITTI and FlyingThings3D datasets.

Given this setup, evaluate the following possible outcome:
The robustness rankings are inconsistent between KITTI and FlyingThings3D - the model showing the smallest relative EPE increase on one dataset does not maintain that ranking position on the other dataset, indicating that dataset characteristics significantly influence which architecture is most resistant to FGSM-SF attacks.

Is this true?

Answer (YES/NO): NO